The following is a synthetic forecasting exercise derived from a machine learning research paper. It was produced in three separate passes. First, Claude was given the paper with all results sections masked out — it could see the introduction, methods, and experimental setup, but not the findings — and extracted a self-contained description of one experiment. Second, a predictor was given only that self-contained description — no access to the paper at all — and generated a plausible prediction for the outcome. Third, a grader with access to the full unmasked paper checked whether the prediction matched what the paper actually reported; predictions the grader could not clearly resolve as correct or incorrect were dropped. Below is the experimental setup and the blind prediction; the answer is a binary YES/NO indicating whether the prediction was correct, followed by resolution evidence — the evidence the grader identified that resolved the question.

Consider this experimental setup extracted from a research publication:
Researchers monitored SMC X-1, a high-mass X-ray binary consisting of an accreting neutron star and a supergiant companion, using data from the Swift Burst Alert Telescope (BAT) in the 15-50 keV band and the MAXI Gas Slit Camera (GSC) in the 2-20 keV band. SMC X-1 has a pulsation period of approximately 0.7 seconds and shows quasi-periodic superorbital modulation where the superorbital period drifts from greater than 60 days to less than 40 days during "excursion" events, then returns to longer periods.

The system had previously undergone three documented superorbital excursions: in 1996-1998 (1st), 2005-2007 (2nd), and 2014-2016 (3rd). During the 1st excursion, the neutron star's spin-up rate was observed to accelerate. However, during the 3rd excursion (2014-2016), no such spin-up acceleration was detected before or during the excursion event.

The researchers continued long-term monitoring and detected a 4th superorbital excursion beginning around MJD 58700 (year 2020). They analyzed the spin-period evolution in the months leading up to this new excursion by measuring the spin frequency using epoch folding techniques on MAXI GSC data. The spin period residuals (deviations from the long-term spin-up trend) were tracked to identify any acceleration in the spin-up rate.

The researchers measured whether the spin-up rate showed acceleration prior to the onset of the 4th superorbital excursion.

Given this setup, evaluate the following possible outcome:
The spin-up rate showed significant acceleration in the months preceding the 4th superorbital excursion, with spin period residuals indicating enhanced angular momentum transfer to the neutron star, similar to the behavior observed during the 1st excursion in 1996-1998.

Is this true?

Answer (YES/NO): YES